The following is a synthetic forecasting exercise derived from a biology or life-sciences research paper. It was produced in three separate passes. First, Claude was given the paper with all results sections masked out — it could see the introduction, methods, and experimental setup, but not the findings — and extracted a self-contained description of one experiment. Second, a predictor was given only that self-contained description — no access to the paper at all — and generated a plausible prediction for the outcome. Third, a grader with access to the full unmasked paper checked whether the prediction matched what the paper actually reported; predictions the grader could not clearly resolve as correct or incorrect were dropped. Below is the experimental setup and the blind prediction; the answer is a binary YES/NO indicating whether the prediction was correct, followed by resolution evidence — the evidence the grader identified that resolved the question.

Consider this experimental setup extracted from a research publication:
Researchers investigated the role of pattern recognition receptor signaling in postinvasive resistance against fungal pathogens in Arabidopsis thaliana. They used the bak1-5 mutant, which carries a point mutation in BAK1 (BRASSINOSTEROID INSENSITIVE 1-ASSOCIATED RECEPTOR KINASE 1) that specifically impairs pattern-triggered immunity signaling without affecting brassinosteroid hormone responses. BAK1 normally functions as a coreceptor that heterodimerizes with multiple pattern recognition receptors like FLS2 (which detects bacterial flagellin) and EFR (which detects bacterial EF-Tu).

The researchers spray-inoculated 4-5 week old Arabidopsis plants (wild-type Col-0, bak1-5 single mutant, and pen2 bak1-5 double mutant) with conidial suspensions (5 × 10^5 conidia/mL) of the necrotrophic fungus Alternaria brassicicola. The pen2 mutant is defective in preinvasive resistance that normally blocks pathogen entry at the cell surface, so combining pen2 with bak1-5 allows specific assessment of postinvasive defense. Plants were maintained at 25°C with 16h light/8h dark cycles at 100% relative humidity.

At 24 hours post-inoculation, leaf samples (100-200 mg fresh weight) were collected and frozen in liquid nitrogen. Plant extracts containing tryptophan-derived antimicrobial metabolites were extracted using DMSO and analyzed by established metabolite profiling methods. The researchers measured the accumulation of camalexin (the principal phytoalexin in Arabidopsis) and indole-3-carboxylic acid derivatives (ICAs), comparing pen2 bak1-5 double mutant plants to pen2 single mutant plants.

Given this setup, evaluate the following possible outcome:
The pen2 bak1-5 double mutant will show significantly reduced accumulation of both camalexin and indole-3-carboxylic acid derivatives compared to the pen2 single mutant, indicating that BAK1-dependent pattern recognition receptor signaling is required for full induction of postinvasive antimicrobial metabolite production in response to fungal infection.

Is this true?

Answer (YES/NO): NO